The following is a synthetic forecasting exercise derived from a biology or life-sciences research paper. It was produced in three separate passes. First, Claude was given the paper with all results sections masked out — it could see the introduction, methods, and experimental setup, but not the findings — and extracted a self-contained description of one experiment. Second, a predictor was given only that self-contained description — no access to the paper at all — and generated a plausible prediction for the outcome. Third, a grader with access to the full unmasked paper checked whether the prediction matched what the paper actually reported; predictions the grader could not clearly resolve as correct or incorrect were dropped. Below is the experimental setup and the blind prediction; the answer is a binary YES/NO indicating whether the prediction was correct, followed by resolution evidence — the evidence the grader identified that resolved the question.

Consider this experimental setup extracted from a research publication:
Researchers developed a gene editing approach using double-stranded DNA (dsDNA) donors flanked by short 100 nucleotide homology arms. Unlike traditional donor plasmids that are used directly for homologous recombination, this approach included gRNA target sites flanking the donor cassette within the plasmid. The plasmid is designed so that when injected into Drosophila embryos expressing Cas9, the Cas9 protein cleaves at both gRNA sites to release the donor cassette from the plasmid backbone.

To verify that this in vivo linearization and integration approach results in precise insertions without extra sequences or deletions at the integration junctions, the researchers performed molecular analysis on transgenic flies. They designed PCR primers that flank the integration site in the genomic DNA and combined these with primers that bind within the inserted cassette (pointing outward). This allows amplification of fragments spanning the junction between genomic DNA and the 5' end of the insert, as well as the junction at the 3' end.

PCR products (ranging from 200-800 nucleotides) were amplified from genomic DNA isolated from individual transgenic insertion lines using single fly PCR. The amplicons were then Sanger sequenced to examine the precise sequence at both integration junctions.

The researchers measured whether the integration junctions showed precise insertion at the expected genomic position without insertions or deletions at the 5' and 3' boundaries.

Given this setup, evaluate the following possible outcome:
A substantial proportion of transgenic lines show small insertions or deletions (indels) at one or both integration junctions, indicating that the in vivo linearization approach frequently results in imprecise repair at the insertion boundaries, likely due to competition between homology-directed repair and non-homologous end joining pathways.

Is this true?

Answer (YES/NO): NO